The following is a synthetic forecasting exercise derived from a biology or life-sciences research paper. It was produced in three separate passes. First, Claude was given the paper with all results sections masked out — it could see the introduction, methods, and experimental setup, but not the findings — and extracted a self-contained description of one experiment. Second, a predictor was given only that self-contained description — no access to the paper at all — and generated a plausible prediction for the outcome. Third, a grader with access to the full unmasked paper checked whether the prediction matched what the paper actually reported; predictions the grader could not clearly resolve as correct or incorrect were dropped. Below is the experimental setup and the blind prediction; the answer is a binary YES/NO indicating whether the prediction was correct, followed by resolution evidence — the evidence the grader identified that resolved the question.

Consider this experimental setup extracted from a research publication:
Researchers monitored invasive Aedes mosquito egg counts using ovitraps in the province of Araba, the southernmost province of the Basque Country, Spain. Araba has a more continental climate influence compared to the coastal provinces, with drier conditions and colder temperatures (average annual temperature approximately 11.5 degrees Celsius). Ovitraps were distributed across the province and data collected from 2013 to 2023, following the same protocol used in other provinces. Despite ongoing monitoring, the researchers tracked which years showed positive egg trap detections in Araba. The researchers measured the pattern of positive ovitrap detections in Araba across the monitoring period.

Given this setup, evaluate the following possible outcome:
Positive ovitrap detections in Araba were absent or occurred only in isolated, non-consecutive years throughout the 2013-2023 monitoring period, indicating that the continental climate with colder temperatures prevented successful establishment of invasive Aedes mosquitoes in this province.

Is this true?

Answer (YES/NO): YES